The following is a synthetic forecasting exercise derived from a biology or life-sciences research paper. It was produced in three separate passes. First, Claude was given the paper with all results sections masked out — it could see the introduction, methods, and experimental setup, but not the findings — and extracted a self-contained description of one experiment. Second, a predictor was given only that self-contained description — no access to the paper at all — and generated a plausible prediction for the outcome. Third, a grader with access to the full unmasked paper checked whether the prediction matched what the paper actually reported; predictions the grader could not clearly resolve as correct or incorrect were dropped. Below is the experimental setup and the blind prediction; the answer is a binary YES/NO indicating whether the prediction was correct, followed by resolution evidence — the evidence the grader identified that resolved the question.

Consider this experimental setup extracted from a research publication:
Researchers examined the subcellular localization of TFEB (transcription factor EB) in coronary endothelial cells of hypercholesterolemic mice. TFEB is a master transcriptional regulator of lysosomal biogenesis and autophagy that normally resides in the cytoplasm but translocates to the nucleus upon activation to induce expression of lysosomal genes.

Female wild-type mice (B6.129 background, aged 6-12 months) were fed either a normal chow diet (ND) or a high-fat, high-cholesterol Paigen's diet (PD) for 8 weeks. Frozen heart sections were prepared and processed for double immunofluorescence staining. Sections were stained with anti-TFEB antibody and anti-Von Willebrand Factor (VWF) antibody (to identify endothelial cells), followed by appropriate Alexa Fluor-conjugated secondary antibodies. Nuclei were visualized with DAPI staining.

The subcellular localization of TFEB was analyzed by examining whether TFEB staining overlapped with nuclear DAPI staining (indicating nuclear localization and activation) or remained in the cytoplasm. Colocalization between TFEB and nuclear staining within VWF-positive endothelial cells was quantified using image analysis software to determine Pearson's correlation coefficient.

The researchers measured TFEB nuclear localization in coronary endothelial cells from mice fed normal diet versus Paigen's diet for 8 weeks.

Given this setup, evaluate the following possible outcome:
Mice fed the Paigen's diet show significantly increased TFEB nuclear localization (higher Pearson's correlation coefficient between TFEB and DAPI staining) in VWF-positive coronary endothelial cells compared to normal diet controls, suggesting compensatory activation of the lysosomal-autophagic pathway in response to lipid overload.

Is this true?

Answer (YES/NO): YES